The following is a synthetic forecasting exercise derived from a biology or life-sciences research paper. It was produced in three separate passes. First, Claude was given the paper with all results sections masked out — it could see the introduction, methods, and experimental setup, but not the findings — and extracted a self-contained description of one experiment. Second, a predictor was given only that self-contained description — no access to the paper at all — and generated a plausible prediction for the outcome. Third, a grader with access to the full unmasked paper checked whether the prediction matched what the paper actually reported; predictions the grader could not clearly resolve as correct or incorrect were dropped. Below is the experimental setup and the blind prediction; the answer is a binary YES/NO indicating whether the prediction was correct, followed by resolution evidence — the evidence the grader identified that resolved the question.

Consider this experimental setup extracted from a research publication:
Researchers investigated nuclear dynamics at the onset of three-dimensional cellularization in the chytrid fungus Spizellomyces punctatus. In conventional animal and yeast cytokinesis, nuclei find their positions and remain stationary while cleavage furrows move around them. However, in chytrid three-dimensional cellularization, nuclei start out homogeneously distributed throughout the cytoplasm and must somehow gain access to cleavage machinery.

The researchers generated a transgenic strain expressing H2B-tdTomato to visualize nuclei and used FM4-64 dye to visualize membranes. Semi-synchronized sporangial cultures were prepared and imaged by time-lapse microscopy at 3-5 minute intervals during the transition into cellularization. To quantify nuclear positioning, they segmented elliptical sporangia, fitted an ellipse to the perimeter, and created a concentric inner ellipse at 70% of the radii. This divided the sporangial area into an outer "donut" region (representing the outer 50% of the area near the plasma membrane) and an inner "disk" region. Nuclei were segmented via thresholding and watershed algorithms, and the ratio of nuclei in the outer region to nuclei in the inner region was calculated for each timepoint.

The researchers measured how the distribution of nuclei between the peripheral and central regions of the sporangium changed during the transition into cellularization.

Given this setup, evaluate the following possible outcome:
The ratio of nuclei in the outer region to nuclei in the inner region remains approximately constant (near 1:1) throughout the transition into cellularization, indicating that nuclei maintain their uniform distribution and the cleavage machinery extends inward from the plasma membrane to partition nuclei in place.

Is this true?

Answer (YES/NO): NO